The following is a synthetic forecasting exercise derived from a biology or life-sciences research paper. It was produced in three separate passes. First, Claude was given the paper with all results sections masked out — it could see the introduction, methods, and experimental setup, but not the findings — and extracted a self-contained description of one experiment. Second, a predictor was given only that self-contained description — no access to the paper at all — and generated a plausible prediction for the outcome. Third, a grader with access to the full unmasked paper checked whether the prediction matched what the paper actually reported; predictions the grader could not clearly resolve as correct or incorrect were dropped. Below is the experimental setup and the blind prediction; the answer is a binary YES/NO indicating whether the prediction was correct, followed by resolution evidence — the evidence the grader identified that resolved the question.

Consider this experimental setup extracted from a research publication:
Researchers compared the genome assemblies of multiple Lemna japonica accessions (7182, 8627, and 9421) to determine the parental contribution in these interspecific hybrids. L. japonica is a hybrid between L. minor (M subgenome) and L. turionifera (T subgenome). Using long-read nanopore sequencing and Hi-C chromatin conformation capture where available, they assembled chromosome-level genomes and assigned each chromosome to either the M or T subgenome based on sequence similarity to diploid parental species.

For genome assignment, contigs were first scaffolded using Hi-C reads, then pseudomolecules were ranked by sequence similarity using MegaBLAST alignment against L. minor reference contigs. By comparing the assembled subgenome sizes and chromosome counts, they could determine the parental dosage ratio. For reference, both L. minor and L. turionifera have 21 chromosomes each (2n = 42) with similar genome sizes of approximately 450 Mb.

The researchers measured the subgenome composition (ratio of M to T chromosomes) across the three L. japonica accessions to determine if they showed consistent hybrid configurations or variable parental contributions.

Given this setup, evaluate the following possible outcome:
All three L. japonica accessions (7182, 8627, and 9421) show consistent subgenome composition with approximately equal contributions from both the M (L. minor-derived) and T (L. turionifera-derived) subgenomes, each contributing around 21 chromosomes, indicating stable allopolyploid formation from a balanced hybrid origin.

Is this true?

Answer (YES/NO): NO